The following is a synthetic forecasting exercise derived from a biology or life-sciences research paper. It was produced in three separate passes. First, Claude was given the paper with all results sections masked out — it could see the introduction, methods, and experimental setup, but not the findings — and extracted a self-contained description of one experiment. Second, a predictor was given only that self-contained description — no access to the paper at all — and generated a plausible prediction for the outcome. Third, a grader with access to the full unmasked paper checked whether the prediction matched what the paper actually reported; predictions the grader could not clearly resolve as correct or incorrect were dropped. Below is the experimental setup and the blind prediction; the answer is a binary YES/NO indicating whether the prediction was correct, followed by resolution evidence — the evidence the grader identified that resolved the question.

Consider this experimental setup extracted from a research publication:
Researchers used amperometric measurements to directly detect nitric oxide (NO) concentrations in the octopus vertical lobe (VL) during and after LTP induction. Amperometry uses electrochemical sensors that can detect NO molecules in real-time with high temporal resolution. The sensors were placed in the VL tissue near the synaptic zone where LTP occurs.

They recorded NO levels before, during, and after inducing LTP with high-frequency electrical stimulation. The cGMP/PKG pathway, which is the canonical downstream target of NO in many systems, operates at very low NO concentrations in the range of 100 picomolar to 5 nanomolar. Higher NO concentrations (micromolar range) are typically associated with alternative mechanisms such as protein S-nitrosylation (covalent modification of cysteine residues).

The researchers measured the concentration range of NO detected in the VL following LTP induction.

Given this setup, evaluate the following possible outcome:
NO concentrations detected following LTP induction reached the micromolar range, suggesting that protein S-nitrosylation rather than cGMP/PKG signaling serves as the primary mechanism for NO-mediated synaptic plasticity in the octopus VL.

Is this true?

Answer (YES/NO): YES